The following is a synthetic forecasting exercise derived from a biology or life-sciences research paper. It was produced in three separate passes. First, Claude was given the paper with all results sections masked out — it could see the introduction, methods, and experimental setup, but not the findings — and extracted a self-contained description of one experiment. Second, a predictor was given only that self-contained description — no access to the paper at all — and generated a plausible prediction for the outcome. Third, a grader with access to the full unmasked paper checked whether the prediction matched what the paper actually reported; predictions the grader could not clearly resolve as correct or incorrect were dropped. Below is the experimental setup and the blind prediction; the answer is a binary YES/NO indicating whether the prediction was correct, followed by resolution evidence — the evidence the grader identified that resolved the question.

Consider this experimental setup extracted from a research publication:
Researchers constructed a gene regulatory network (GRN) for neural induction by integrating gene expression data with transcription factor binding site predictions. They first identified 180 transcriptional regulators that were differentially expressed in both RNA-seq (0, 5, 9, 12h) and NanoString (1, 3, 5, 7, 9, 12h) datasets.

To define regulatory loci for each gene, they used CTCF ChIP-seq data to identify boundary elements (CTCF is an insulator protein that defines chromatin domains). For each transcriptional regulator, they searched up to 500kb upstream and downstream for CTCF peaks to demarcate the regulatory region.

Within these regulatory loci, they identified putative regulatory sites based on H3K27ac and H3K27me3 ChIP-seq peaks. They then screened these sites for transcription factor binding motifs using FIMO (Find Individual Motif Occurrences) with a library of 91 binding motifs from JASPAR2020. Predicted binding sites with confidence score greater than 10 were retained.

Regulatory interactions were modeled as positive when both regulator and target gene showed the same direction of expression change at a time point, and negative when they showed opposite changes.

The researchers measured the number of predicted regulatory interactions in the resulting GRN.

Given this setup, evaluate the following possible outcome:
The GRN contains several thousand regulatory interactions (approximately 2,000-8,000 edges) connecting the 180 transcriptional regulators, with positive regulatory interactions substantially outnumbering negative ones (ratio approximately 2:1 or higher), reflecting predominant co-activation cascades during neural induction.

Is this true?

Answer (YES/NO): NO